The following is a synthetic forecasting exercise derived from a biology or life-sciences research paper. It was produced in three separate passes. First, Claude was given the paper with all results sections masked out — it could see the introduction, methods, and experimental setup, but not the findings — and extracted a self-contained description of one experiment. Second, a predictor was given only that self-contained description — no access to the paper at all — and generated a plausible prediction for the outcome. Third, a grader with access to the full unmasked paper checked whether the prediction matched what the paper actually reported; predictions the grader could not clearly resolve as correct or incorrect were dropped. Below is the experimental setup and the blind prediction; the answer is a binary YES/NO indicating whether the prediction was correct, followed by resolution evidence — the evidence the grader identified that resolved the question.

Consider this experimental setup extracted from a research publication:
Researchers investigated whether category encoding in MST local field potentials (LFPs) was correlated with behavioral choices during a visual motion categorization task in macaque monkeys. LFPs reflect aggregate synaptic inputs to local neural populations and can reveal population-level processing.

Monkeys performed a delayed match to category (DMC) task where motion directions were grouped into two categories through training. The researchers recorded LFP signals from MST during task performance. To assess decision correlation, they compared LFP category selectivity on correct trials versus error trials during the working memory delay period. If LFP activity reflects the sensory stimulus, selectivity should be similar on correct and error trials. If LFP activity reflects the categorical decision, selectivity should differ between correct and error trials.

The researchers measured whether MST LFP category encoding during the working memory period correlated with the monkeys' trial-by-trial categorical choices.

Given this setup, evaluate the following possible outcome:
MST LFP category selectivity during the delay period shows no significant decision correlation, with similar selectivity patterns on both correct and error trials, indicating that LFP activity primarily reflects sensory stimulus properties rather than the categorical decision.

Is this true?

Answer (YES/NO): NO